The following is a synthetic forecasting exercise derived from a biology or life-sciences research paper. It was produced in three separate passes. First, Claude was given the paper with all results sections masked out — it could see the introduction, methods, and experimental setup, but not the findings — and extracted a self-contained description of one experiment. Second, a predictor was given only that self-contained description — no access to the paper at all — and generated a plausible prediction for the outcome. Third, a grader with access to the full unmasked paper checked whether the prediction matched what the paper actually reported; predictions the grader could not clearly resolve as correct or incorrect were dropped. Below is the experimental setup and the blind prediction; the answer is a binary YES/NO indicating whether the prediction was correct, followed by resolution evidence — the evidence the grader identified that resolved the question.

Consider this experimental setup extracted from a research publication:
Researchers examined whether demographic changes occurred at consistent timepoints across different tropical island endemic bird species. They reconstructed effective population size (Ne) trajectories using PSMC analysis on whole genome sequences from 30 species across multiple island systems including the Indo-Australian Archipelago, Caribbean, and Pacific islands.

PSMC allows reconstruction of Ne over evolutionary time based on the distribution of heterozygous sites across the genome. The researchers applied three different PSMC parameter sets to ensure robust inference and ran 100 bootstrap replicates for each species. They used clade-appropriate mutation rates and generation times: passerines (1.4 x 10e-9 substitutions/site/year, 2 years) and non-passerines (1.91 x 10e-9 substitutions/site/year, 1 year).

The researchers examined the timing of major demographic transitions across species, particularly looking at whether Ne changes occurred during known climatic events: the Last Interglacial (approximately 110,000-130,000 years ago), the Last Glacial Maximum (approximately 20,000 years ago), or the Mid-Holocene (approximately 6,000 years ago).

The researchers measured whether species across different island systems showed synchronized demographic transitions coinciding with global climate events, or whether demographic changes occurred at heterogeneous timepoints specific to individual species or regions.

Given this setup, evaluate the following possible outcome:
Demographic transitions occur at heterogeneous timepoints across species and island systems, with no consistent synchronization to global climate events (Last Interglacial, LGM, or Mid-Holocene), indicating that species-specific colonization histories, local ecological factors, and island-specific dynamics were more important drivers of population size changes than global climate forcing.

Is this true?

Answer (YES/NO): NO